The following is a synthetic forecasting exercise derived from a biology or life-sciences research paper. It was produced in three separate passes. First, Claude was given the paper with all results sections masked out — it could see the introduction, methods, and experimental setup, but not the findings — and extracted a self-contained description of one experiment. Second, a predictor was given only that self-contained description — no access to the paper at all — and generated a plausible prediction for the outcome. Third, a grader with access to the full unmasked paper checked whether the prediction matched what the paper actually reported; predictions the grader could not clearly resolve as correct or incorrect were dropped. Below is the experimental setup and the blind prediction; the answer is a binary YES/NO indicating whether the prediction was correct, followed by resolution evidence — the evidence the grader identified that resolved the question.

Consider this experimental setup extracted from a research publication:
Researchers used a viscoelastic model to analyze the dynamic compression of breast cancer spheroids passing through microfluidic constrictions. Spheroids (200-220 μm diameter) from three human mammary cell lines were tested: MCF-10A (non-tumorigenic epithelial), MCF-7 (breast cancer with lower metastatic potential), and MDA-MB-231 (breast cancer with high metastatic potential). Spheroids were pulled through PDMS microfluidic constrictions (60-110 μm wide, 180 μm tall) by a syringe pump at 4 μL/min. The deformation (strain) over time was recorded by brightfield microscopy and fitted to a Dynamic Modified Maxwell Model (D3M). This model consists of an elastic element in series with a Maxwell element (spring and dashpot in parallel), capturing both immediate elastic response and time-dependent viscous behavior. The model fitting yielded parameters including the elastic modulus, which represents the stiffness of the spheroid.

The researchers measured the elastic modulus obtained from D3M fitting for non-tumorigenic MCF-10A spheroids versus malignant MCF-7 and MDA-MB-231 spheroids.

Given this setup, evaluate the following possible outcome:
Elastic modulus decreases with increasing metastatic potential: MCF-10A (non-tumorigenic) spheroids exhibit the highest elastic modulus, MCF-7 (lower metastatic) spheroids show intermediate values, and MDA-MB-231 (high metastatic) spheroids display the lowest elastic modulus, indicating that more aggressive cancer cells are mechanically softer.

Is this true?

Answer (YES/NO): NO